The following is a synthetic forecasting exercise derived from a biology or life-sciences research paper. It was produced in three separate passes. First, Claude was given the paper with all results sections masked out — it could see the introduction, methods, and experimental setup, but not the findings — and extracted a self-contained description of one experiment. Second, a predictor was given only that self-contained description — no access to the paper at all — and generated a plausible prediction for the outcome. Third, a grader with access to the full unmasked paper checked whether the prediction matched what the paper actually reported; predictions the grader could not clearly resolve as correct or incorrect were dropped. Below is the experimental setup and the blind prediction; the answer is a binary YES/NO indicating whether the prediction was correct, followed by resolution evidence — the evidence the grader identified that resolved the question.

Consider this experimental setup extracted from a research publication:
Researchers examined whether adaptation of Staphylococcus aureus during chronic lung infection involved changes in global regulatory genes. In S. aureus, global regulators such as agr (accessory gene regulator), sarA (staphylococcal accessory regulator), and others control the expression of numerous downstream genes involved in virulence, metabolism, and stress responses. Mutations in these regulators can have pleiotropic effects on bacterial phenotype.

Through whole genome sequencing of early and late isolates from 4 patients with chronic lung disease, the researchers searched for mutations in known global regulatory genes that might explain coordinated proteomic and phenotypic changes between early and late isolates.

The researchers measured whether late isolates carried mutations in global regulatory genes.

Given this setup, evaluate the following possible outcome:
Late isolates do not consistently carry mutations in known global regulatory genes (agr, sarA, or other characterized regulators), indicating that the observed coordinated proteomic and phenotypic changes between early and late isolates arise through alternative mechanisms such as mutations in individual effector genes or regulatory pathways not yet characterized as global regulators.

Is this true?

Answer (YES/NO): NO